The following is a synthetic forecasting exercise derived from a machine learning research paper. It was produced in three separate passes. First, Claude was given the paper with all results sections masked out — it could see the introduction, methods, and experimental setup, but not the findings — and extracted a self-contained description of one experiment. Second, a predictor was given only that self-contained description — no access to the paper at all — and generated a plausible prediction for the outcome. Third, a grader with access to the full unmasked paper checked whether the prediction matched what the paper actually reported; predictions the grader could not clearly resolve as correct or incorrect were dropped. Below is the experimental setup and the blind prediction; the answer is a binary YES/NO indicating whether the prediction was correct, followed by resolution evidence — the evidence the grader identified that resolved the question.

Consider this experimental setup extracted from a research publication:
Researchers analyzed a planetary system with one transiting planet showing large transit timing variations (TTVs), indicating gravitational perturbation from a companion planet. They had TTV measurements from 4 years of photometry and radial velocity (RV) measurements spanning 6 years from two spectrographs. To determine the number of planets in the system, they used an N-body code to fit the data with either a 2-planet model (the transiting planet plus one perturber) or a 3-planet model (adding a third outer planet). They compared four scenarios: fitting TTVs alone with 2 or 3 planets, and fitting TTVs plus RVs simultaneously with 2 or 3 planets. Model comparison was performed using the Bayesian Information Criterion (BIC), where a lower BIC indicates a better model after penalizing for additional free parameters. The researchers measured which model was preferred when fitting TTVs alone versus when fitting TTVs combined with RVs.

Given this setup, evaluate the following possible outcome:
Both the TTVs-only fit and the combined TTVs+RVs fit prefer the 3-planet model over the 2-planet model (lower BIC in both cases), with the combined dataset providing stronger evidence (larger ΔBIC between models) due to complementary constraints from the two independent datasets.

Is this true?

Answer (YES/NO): NO